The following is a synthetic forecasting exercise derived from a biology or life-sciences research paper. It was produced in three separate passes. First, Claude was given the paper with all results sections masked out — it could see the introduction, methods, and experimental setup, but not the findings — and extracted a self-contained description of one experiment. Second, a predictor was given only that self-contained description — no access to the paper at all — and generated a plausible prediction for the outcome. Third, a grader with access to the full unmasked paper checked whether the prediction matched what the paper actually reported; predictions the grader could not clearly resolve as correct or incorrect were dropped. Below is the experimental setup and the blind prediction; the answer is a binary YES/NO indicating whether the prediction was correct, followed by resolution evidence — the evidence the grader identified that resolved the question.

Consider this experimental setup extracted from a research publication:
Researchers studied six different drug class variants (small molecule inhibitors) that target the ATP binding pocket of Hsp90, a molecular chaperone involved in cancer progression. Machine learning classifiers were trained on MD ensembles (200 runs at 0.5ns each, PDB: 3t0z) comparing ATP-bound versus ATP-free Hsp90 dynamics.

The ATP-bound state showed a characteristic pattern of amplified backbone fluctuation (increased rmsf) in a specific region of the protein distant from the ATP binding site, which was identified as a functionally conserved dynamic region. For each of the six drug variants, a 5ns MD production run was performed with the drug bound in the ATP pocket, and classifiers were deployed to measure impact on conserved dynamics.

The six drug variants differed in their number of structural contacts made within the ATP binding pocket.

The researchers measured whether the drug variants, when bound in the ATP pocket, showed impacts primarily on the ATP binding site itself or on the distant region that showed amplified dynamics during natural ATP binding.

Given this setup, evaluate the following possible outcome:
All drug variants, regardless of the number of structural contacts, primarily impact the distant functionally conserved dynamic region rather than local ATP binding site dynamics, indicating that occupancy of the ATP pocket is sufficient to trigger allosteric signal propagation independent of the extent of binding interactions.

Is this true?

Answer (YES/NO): NO